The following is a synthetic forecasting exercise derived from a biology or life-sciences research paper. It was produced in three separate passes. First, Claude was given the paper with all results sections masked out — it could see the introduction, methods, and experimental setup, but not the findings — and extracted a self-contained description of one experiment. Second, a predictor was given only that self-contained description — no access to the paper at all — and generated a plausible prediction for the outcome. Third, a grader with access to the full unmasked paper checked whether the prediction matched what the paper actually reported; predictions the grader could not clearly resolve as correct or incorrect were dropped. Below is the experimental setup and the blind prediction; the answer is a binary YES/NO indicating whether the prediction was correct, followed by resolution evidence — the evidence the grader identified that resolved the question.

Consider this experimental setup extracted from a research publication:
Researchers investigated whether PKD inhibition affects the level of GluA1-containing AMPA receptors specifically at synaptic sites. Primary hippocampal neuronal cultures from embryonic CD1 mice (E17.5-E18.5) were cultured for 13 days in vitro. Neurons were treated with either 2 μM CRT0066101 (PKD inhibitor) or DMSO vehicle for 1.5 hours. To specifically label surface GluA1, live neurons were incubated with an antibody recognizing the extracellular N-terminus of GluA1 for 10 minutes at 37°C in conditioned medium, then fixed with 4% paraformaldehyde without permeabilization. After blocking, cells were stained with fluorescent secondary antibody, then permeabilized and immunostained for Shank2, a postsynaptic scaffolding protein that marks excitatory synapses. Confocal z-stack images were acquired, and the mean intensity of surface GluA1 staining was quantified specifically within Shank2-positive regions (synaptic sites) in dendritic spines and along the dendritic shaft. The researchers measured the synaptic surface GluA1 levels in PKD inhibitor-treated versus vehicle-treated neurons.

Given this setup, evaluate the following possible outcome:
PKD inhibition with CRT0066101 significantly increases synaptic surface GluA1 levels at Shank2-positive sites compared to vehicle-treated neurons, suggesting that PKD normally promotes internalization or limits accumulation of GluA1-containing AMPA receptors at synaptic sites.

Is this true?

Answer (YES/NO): YES